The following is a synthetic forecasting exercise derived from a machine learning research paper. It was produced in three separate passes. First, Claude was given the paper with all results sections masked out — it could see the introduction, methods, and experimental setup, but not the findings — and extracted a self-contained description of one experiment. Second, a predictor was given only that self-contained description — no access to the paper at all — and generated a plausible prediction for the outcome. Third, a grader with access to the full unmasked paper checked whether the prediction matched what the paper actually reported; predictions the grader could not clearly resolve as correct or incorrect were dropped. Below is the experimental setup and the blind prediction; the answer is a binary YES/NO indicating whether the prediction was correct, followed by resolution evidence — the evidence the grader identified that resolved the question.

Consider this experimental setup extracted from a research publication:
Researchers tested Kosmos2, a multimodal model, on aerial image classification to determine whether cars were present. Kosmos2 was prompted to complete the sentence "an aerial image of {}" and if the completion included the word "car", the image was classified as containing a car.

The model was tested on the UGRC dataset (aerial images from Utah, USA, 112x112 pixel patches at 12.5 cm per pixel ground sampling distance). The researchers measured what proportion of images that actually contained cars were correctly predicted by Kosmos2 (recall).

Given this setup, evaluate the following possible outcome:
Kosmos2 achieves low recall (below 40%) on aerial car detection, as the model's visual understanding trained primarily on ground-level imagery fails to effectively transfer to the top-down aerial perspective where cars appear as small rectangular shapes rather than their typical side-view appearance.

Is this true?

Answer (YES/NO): NO